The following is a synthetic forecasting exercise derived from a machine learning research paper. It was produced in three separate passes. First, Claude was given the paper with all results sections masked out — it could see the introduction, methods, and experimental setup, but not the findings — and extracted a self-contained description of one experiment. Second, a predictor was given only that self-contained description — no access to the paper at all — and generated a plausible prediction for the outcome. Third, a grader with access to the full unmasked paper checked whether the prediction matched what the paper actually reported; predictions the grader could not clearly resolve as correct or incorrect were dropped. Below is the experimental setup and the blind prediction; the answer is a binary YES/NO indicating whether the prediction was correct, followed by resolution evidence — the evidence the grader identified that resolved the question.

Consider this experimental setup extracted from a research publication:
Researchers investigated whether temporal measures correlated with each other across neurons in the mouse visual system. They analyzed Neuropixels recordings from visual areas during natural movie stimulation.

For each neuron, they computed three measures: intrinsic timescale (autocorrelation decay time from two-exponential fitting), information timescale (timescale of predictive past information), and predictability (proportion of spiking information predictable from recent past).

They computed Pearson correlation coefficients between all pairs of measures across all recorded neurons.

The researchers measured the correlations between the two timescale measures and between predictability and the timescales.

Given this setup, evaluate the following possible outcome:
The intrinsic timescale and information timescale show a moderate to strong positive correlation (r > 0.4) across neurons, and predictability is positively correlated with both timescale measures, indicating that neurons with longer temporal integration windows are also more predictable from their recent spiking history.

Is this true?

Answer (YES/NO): NO